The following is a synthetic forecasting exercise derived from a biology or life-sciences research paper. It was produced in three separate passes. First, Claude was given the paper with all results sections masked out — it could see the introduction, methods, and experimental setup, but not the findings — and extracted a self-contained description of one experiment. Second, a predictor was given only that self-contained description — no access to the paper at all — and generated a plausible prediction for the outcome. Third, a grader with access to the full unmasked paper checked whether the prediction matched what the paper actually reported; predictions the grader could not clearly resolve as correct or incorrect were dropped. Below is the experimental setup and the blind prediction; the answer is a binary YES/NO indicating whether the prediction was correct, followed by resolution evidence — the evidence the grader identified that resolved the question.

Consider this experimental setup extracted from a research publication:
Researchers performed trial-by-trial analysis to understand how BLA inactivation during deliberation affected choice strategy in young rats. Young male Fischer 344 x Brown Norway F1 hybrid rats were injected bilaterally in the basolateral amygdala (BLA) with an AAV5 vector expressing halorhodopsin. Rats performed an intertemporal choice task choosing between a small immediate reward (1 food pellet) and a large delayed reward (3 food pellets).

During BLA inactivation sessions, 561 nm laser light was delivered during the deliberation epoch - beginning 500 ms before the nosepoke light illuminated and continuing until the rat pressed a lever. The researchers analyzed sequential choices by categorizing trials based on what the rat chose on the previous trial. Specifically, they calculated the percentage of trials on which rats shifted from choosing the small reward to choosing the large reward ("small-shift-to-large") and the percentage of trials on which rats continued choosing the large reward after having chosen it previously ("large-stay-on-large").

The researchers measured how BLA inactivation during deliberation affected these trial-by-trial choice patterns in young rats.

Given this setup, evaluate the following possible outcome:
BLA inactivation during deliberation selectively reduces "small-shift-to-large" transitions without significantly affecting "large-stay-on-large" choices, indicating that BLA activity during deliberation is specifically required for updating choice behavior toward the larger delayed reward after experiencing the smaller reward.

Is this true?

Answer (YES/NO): NO